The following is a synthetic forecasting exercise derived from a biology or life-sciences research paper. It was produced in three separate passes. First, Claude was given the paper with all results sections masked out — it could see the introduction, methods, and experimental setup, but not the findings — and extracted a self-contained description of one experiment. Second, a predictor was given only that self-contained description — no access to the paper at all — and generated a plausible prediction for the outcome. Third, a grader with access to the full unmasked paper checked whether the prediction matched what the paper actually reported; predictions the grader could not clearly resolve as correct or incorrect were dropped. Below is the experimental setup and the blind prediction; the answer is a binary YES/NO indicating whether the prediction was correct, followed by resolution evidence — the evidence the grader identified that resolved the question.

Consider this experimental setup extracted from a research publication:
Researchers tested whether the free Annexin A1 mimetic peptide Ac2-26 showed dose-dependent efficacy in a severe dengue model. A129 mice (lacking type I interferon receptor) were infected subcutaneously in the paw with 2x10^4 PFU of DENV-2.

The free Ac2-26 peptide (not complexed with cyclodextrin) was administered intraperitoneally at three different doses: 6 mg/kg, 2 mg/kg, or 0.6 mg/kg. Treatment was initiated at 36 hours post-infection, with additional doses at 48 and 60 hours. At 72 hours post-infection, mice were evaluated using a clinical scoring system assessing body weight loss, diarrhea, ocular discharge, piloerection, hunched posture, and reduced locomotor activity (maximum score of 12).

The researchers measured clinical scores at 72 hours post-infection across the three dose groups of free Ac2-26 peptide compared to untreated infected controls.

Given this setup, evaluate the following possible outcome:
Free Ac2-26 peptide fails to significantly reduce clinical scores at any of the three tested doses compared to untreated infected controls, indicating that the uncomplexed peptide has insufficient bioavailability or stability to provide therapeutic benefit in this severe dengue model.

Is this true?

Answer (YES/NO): NO